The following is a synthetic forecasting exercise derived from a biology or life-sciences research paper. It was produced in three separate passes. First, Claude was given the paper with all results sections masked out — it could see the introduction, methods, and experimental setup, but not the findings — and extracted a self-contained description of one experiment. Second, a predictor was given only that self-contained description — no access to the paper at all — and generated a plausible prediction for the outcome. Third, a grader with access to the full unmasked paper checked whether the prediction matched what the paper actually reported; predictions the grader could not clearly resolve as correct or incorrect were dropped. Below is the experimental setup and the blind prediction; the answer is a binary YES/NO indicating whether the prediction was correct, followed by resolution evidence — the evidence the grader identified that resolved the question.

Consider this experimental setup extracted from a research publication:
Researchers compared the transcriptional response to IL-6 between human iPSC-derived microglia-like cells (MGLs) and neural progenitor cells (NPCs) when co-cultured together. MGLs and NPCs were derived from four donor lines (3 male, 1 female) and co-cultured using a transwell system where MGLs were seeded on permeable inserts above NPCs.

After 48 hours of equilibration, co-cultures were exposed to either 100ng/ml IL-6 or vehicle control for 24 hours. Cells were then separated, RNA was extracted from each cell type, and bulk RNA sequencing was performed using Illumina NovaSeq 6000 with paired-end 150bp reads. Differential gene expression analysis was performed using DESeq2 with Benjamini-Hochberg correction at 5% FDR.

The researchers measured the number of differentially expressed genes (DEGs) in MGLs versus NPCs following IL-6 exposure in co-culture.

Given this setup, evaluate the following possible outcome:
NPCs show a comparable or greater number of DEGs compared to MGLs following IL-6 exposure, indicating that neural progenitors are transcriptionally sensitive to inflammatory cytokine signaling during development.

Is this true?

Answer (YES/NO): NO